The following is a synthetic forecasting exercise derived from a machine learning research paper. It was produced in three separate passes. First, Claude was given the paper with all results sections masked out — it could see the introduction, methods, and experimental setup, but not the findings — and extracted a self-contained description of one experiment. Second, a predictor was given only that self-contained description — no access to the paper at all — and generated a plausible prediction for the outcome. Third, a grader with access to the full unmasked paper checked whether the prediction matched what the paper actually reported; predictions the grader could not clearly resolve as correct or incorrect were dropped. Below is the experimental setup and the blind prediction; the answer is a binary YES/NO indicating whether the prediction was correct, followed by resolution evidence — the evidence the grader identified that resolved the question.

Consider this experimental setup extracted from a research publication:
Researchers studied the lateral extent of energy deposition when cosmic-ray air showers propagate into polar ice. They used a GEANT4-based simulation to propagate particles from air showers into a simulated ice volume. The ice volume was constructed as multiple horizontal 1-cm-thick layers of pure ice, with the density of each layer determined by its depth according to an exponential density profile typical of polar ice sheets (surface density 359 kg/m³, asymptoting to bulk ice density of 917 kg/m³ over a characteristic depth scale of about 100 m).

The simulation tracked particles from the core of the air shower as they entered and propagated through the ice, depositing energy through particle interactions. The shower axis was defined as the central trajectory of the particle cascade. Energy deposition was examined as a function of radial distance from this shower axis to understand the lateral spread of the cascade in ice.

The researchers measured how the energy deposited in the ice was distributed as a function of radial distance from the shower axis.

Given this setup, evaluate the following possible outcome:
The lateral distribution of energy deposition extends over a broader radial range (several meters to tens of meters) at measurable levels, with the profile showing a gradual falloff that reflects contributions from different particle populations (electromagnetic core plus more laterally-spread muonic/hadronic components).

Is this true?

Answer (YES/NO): NO